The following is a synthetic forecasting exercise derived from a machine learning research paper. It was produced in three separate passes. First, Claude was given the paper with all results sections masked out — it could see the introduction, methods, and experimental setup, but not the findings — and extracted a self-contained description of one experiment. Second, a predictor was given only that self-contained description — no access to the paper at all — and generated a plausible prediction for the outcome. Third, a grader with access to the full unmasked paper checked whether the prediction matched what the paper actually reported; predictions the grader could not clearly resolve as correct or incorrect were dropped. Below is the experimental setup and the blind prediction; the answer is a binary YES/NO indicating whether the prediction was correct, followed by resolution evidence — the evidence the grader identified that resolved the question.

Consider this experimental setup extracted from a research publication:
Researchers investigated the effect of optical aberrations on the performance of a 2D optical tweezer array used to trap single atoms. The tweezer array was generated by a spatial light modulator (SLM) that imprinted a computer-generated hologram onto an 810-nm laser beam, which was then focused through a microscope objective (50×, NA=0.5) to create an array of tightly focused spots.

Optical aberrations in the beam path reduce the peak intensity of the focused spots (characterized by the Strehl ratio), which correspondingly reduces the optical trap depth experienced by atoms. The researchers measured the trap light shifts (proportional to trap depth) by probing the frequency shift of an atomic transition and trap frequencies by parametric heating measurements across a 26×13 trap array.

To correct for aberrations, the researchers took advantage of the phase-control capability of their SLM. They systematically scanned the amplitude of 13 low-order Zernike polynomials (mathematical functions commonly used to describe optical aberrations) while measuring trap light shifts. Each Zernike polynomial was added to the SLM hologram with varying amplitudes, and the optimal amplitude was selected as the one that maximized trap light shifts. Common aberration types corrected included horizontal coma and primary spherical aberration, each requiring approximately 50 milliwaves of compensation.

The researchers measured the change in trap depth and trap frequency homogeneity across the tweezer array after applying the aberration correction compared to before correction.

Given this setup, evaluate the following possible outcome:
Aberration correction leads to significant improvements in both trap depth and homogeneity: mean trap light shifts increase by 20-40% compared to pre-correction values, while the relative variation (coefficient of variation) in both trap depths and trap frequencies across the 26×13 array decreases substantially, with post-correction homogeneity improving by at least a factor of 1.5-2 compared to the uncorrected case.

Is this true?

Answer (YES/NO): NO